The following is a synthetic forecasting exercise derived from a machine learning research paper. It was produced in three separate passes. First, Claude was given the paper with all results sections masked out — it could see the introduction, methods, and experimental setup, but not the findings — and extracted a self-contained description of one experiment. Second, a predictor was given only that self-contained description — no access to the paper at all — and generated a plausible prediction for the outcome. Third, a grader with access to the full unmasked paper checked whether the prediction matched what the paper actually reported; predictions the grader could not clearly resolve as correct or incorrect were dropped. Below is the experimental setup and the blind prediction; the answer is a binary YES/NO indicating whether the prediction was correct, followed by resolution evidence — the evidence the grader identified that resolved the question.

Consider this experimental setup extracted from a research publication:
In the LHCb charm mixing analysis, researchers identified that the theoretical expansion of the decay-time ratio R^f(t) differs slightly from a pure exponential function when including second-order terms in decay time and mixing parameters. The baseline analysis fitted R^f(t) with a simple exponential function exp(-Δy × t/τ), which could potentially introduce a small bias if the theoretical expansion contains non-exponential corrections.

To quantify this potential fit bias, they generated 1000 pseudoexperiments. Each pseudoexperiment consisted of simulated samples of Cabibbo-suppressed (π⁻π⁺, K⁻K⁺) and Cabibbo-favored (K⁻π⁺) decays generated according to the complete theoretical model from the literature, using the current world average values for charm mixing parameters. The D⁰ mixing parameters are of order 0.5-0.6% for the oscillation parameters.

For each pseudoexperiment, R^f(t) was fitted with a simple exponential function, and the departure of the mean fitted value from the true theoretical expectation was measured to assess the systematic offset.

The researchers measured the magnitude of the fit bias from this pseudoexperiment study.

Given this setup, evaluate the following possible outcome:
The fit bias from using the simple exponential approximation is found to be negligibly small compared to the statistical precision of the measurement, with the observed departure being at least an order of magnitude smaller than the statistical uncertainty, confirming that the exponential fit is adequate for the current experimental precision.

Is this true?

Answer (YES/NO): YES